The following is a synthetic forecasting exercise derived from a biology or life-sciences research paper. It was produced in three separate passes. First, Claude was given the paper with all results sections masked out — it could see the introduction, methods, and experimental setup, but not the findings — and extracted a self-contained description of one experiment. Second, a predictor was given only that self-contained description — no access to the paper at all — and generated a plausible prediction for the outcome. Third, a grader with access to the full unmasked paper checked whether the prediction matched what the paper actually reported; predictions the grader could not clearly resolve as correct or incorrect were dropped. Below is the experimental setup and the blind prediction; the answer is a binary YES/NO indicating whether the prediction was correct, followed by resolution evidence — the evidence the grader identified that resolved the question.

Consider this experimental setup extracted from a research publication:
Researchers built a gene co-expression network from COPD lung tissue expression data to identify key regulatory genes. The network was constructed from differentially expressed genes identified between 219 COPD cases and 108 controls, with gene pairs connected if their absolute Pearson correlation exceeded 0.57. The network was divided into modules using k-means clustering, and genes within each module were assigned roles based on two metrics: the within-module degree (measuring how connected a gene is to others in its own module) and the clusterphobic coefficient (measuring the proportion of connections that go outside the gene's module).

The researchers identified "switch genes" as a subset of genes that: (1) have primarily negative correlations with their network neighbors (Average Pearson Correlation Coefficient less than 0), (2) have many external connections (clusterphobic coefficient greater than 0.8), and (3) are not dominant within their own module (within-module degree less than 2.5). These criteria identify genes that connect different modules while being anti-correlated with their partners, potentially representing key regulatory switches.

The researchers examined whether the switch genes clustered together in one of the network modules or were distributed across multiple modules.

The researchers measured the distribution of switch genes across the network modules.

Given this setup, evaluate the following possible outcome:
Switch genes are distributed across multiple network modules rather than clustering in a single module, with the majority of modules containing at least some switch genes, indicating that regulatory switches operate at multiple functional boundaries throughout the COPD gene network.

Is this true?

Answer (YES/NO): NO